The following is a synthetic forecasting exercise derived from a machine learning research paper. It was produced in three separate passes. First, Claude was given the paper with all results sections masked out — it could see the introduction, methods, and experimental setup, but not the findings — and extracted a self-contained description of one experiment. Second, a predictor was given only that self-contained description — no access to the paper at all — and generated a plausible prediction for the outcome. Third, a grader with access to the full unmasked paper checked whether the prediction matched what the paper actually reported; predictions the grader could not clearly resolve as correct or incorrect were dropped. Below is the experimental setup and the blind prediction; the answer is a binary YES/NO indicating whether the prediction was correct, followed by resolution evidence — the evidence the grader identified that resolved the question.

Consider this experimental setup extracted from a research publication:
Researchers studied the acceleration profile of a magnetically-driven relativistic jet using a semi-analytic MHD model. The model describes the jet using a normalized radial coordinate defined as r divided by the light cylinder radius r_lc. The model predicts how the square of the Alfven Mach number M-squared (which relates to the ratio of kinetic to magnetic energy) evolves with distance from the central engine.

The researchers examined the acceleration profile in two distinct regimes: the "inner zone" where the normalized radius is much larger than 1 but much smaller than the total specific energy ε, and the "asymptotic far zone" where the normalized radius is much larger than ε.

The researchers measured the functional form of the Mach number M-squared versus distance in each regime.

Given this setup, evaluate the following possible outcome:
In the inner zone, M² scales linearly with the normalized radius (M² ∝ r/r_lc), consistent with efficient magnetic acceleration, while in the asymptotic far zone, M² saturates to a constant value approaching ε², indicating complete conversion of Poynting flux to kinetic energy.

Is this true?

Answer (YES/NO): NO